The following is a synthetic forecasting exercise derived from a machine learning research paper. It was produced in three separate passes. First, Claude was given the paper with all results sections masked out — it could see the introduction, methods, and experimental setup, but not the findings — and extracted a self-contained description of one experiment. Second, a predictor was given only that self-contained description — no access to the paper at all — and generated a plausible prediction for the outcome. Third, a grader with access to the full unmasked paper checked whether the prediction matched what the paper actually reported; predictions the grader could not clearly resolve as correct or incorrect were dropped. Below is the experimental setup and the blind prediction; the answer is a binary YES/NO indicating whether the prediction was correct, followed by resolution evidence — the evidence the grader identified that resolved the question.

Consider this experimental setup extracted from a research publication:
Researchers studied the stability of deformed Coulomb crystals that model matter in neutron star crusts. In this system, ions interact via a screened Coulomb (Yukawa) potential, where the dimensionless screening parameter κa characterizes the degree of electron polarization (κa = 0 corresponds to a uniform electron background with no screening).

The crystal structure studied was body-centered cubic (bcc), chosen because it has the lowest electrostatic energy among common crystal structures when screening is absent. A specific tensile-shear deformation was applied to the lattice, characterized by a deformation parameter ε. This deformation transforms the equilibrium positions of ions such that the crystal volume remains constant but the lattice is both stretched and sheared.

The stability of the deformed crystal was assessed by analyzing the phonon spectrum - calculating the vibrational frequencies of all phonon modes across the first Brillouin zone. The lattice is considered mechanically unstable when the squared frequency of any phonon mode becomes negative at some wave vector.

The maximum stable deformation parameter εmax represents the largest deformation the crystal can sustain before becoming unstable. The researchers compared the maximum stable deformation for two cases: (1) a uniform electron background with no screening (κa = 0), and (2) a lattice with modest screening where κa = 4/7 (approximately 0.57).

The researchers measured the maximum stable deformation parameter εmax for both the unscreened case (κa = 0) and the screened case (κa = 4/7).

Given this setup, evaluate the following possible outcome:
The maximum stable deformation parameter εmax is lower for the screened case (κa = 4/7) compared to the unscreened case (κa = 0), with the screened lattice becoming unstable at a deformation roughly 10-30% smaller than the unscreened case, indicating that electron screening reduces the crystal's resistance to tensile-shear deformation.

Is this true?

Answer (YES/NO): NO